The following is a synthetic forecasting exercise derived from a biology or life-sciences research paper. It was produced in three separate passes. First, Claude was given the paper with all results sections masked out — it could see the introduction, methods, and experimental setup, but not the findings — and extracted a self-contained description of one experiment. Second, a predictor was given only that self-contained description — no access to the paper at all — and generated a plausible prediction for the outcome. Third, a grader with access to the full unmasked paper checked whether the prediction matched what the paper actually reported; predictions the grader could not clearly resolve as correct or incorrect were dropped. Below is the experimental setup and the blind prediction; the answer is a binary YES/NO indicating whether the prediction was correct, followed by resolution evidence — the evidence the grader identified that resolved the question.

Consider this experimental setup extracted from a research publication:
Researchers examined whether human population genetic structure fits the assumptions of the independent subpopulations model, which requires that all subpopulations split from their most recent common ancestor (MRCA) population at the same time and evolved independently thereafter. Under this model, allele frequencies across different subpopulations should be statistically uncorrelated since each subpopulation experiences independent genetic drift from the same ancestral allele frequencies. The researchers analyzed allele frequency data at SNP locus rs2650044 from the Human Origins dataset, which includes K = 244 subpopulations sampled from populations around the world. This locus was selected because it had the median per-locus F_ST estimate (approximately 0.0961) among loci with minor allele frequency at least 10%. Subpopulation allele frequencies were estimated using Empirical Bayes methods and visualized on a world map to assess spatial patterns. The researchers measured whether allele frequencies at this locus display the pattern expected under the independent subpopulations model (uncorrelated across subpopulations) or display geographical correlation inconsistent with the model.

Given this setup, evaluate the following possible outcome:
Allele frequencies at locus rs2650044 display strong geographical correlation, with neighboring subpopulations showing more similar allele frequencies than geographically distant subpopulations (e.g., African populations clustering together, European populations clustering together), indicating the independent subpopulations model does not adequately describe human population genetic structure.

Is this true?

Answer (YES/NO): YES